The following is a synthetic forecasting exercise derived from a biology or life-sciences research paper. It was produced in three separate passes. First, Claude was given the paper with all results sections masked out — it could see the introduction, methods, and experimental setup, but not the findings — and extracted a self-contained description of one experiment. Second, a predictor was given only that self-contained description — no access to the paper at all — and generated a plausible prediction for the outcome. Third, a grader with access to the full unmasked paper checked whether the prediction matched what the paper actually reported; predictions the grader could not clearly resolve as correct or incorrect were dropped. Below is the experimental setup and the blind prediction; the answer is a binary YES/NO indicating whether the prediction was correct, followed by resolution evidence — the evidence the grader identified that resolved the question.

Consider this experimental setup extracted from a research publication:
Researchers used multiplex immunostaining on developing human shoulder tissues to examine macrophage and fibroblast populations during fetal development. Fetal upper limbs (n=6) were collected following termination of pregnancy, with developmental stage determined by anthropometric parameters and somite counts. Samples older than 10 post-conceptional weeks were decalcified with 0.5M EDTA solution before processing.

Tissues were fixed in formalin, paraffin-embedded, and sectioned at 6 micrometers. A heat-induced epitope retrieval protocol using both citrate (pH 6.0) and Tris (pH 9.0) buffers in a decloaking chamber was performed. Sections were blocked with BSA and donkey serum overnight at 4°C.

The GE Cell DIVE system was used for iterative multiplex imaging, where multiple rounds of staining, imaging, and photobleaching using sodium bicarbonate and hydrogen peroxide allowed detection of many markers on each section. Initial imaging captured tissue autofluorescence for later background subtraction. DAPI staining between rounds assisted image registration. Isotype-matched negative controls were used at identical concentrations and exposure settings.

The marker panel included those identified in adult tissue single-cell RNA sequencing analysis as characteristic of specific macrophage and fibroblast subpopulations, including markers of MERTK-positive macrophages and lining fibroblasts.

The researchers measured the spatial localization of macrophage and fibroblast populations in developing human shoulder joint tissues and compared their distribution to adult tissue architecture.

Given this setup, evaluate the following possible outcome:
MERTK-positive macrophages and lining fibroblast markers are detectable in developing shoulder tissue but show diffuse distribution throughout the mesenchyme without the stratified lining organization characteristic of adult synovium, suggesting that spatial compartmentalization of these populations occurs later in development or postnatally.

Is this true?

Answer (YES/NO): NO